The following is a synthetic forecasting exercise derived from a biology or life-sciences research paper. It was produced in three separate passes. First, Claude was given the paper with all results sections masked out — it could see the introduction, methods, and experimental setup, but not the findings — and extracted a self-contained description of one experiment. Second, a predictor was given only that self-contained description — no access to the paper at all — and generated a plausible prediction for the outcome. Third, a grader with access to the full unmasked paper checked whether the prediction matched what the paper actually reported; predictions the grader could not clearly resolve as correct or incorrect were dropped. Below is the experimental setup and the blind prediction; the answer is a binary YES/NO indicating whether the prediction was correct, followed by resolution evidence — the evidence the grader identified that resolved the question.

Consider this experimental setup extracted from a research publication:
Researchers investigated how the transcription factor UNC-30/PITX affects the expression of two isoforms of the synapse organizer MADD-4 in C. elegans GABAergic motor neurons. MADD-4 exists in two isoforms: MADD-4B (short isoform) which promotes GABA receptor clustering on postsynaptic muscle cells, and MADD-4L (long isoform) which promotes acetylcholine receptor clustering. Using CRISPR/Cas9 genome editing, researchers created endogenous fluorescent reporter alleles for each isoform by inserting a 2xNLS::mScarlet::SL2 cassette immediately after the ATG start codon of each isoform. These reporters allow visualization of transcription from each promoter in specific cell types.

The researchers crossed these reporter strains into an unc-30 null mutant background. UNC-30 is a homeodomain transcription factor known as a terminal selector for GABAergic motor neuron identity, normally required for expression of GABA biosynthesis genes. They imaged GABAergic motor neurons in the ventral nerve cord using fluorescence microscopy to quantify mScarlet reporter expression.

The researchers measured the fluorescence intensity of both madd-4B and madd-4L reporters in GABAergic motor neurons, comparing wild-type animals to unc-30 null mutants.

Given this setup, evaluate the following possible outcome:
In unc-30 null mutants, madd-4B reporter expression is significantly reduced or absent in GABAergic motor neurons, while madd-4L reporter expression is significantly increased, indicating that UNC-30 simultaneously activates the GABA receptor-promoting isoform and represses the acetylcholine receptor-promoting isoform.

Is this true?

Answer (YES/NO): YES